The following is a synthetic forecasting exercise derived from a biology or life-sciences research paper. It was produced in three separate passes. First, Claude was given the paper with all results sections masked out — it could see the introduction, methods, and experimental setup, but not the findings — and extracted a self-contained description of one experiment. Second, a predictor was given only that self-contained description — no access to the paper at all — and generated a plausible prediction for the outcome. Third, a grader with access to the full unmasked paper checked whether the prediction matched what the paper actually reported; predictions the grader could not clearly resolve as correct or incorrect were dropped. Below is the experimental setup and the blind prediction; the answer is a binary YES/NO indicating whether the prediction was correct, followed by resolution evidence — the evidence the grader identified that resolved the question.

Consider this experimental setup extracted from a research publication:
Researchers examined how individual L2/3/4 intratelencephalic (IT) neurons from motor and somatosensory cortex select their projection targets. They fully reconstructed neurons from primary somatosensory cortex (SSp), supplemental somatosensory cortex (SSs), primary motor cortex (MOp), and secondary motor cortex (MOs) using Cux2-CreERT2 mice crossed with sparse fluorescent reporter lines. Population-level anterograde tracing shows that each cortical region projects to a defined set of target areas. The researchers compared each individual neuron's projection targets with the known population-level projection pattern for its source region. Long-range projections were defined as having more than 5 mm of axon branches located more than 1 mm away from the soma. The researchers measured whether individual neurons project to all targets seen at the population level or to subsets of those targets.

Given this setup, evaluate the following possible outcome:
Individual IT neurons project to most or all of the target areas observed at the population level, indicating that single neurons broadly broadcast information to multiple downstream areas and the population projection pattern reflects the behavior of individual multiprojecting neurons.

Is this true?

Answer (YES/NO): NO